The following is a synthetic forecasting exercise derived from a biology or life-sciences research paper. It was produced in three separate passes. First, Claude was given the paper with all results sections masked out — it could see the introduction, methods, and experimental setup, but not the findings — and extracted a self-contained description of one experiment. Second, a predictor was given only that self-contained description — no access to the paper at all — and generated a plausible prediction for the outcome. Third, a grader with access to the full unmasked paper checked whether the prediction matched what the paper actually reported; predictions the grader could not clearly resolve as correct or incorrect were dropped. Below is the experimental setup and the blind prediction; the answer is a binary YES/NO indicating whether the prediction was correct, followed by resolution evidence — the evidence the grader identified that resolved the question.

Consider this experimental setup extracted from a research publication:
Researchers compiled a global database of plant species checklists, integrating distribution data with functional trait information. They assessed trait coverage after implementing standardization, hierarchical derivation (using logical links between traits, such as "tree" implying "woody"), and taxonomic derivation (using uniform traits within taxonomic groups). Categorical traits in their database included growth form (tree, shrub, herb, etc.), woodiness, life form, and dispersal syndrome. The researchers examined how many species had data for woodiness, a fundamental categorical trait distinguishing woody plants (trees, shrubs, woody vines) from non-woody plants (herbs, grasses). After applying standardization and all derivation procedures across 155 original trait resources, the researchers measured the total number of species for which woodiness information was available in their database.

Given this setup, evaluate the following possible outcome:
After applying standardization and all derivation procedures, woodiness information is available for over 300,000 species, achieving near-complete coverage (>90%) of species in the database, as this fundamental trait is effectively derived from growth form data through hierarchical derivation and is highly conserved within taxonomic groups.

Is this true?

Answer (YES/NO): NO